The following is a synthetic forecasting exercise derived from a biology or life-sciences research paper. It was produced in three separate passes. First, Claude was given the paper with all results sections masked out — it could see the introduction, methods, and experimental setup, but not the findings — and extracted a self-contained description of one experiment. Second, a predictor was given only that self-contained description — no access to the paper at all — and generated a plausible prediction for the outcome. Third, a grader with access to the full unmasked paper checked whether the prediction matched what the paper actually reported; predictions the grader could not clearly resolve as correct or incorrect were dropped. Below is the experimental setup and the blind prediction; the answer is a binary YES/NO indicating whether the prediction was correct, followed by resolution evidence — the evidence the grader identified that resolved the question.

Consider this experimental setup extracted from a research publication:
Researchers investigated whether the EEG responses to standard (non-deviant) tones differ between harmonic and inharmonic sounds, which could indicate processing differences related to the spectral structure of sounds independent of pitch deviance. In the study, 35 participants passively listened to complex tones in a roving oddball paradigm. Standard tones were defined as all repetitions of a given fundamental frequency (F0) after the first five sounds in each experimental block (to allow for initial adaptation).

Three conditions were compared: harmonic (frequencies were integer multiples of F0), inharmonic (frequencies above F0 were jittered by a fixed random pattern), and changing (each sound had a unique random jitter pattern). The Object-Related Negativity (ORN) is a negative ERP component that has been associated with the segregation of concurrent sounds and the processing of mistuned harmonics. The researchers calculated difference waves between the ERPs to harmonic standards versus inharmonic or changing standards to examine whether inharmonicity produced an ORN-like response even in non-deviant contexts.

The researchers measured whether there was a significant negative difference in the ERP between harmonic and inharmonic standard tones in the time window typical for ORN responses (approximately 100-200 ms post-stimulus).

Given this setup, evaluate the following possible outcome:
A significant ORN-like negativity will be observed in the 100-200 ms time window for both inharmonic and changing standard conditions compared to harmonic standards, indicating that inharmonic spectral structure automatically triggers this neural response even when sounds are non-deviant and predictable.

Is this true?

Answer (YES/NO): YES